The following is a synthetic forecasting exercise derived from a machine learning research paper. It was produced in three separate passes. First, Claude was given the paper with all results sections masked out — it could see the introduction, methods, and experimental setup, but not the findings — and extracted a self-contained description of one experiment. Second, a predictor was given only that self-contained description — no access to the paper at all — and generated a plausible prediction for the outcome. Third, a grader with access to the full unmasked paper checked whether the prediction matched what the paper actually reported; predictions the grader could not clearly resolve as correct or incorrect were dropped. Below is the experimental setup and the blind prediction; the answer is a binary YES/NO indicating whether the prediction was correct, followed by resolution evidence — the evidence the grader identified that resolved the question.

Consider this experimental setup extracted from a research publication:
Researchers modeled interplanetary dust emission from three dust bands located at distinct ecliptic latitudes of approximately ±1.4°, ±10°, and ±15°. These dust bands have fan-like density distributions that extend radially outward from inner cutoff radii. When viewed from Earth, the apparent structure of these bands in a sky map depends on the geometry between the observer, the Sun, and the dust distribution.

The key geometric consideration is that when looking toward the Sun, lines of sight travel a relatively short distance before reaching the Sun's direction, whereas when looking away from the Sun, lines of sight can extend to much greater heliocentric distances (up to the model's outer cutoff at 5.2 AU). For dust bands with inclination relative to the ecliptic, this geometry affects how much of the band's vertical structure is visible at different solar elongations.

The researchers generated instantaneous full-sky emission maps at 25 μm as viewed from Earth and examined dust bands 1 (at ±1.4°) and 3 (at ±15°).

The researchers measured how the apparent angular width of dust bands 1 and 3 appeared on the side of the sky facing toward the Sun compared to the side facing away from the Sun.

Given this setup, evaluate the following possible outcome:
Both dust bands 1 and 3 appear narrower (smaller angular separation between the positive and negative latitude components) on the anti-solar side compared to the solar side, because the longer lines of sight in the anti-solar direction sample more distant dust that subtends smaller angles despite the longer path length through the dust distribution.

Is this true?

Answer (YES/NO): NO